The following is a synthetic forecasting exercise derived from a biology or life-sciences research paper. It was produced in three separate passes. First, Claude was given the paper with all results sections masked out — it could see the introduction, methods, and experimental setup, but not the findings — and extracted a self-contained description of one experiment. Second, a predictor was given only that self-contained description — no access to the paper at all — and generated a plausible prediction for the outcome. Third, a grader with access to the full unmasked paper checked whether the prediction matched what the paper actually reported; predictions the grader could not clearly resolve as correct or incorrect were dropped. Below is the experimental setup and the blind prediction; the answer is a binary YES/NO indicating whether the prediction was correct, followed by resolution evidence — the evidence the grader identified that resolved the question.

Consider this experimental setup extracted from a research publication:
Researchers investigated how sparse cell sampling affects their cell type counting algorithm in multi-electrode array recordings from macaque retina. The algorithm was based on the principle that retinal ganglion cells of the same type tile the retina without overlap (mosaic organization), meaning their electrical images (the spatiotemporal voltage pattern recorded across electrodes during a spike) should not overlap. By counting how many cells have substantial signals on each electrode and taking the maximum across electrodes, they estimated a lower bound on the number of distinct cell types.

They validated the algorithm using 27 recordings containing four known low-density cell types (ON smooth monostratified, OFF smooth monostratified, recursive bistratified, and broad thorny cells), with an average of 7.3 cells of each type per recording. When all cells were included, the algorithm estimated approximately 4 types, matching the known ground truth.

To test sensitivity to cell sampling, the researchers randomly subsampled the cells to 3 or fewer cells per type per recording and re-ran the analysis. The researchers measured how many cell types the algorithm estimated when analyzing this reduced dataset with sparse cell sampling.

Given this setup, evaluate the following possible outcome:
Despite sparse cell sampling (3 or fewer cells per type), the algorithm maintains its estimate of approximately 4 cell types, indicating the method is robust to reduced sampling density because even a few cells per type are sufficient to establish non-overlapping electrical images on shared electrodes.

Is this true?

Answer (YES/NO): NO